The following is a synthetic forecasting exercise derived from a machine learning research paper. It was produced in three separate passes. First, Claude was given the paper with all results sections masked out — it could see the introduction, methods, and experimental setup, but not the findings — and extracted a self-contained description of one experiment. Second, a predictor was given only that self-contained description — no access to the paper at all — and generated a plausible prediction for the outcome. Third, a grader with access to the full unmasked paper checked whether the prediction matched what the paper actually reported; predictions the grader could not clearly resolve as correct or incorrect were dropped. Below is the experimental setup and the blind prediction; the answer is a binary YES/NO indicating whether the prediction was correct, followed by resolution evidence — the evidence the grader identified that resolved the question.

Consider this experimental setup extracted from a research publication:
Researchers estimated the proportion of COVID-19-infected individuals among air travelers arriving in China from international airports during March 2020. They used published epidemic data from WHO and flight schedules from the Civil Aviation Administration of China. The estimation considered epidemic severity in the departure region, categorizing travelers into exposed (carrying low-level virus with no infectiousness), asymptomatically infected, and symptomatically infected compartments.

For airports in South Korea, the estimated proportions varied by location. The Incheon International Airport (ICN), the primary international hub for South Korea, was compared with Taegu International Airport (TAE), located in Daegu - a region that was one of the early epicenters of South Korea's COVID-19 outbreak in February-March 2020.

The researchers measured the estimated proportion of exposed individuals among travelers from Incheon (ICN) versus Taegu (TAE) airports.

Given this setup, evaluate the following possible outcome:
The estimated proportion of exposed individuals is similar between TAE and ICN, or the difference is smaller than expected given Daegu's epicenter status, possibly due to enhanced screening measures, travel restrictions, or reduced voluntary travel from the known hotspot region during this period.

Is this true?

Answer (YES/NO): NO